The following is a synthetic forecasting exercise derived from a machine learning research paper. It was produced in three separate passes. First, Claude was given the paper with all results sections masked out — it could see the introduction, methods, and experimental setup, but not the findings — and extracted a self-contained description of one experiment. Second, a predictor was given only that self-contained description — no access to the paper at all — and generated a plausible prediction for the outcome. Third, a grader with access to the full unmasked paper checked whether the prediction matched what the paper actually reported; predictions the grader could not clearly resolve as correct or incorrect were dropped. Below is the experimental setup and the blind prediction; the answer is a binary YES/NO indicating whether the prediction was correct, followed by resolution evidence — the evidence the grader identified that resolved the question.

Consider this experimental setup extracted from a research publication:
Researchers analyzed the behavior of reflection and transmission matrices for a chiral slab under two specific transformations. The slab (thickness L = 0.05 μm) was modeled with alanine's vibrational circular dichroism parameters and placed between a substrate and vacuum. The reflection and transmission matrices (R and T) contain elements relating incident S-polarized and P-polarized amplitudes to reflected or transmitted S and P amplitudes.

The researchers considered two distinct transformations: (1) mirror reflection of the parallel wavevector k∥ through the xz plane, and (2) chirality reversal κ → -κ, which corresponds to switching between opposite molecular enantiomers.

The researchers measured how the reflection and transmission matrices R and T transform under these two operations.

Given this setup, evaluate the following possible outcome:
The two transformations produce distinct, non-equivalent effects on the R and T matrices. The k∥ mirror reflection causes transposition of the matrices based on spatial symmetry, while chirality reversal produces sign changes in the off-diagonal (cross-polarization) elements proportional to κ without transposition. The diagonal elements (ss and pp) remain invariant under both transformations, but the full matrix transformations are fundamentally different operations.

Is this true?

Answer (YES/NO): NO